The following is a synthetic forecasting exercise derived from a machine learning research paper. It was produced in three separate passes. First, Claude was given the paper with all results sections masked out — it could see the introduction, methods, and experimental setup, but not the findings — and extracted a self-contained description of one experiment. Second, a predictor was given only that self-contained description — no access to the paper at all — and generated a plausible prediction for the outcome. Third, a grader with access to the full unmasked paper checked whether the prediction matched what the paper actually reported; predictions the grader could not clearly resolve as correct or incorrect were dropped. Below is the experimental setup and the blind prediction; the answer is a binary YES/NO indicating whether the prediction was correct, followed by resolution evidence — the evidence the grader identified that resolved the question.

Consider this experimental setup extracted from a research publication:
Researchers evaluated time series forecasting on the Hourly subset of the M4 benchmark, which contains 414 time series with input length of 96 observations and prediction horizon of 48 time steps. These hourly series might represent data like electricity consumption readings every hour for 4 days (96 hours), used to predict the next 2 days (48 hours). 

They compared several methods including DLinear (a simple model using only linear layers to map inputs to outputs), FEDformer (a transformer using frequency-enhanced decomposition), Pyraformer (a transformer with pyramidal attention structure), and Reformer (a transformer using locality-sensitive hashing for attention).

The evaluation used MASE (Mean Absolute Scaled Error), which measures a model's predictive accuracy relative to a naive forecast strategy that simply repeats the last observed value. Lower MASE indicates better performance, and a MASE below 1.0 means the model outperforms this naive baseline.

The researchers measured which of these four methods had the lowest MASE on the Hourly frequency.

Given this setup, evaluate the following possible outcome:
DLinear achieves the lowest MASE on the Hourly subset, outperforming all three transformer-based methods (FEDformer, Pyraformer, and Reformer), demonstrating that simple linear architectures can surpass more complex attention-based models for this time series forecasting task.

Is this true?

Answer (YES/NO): YES